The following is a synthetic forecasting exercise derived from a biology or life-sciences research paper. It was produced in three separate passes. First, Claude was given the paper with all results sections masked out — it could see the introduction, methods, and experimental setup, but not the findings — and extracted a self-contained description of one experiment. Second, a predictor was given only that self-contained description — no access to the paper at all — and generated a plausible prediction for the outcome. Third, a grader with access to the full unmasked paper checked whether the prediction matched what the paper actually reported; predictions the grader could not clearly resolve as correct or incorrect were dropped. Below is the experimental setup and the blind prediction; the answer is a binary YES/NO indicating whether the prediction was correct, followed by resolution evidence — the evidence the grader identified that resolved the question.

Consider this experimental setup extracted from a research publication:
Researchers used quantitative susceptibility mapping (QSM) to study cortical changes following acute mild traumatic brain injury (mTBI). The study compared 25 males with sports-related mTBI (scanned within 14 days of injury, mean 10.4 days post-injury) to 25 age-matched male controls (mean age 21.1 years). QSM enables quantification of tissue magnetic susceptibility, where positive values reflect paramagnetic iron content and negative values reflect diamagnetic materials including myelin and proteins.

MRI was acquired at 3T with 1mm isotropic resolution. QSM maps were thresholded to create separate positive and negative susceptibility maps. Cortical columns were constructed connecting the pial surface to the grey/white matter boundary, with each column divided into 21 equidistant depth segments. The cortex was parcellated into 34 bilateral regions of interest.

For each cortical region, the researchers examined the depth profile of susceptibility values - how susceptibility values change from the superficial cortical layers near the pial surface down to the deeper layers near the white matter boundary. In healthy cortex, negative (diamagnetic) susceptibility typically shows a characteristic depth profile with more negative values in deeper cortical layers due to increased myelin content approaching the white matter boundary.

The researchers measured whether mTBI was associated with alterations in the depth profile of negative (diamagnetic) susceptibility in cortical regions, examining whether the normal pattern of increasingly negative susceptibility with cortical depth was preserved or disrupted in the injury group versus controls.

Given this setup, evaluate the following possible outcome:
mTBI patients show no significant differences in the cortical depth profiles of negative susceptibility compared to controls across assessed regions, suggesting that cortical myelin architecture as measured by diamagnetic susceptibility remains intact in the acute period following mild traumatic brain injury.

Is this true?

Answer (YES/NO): NO